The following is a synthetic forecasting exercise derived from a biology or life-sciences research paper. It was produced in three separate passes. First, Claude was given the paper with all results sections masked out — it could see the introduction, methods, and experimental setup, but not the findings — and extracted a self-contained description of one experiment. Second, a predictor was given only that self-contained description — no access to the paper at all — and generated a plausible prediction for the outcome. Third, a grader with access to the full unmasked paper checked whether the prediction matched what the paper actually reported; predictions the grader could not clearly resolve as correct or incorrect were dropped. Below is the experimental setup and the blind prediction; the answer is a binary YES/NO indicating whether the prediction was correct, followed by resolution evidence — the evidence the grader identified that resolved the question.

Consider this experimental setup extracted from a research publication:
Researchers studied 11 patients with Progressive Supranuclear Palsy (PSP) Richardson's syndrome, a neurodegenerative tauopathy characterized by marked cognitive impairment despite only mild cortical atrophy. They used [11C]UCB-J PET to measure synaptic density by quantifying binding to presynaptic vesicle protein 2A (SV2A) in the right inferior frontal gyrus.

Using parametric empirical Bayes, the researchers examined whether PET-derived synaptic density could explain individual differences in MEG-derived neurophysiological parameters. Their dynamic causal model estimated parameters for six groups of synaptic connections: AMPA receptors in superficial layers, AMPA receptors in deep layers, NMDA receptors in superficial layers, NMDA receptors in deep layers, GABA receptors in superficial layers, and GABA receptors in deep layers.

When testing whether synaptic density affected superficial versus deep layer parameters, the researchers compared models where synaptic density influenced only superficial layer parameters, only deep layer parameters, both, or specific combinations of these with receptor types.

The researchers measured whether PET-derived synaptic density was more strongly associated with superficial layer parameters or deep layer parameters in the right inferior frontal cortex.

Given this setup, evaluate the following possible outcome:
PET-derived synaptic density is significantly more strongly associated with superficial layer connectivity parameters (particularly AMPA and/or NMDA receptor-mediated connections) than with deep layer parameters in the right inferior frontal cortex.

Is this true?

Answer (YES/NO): YES